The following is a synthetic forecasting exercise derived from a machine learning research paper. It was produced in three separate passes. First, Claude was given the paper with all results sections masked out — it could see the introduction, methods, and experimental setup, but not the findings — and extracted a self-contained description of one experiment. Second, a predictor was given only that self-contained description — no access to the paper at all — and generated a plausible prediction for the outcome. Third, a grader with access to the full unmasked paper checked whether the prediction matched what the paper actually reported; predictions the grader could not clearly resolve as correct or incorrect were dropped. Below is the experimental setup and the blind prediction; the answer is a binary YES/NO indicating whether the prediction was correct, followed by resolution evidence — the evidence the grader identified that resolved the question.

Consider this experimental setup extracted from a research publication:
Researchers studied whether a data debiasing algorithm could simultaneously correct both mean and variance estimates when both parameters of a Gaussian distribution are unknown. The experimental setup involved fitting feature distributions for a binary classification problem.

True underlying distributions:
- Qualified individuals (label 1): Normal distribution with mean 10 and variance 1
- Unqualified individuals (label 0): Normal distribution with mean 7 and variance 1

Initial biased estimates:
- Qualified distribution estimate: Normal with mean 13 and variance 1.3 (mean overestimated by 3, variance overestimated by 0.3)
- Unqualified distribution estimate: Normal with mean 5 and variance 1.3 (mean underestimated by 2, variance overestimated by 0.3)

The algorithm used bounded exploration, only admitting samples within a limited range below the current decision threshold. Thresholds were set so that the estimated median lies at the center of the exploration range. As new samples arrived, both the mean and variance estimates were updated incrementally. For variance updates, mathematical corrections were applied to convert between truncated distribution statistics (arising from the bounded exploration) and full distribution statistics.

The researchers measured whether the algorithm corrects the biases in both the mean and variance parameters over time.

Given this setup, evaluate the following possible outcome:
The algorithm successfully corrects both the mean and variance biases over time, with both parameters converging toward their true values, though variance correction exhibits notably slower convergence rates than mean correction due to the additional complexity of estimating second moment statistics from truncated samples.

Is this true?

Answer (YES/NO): NO